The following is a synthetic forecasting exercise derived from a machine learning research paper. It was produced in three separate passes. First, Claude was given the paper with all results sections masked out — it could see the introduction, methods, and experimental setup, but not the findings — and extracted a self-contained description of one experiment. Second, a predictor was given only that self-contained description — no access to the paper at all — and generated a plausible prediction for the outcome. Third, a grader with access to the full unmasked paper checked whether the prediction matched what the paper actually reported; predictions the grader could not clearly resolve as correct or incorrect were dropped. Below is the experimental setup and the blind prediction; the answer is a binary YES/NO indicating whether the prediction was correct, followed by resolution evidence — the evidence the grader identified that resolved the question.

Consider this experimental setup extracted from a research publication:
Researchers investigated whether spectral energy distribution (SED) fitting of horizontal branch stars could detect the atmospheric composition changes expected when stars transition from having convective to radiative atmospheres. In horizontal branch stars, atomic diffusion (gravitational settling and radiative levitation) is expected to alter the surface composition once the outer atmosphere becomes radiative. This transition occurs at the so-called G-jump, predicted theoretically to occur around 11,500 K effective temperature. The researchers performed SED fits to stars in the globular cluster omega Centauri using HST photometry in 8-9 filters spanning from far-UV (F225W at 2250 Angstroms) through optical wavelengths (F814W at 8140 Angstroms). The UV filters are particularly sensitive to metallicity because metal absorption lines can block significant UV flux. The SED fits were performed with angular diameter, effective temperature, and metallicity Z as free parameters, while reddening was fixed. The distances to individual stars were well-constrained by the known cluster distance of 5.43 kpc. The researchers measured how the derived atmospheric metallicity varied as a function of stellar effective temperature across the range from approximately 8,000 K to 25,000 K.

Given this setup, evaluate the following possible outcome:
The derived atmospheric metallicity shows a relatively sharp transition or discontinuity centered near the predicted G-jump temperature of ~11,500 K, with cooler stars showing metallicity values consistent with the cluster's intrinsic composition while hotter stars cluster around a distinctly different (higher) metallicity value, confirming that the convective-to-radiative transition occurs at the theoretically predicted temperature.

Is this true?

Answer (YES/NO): YES